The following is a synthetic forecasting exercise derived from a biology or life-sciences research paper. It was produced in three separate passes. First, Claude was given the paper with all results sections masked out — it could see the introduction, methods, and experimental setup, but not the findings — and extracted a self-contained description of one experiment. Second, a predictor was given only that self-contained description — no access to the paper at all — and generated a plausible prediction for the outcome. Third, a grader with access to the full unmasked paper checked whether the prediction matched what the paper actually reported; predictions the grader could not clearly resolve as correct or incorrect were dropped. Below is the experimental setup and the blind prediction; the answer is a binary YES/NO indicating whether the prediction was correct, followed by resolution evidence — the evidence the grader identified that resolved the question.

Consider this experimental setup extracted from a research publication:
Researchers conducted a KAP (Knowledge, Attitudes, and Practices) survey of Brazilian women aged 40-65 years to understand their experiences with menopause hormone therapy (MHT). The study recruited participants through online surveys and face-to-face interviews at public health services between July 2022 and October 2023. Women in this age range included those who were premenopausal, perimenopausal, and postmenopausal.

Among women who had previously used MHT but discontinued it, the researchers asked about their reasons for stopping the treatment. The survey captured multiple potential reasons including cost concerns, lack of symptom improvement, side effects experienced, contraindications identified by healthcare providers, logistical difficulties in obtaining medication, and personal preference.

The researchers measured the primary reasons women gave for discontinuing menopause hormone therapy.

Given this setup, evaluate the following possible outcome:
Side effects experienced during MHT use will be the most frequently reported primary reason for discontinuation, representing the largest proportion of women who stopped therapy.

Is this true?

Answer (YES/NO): NO